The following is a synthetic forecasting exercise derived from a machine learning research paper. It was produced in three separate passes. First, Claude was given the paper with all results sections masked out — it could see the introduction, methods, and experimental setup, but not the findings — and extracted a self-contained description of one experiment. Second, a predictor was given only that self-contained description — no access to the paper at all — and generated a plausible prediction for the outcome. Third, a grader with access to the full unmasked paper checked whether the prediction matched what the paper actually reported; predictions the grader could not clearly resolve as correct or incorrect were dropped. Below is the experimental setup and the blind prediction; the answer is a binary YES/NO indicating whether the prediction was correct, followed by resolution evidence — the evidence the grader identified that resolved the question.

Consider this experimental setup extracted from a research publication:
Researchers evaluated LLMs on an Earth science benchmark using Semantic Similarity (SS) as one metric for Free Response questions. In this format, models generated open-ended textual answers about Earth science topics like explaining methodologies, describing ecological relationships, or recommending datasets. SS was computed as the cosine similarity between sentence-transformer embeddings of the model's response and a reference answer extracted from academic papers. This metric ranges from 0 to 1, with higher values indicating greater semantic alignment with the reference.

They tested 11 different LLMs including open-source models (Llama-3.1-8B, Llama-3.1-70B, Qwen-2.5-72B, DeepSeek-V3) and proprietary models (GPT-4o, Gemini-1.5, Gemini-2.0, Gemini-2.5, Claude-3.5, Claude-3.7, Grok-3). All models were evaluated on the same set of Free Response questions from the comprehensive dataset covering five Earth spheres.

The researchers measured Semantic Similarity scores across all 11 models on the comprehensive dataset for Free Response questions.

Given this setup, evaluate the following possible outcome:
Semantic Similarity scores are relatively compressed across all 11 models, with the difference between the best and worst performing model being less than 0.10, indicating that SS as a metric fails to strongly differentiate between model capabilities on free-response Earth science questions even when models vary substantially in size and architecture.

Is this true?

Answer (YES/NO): YES